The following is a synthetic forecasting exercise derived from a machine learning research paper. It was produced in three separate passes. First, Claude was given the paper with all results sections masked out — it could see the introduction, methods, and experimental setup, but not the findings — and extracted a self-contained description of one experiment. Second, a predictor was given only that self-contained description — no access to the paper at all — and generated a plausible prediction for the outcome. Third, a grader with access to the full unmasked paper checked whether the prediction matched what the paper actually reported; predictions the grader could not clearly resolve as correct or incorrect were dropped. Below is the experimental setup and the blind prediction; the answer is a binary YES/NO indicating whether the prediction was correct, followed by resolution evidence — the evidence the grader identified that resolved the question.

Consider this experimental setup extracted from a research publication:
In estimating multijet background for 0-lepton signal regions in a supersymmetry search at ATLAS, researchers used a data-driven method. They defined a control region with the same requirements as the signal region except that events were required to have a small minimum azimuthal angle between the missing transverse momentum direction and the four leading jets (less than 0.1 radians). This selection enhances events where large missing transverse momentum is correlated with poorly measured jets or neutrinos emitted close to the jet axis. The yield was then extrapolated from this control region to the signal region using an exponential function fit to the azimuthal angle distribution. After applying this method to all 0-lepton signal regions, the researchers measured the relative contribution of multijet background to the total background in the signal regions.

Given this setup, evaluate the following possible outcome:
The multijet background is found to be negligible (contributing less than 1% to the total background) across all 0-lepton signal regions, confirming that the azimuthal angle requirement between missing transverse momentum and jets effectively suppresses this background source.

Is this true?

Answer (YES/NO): NO